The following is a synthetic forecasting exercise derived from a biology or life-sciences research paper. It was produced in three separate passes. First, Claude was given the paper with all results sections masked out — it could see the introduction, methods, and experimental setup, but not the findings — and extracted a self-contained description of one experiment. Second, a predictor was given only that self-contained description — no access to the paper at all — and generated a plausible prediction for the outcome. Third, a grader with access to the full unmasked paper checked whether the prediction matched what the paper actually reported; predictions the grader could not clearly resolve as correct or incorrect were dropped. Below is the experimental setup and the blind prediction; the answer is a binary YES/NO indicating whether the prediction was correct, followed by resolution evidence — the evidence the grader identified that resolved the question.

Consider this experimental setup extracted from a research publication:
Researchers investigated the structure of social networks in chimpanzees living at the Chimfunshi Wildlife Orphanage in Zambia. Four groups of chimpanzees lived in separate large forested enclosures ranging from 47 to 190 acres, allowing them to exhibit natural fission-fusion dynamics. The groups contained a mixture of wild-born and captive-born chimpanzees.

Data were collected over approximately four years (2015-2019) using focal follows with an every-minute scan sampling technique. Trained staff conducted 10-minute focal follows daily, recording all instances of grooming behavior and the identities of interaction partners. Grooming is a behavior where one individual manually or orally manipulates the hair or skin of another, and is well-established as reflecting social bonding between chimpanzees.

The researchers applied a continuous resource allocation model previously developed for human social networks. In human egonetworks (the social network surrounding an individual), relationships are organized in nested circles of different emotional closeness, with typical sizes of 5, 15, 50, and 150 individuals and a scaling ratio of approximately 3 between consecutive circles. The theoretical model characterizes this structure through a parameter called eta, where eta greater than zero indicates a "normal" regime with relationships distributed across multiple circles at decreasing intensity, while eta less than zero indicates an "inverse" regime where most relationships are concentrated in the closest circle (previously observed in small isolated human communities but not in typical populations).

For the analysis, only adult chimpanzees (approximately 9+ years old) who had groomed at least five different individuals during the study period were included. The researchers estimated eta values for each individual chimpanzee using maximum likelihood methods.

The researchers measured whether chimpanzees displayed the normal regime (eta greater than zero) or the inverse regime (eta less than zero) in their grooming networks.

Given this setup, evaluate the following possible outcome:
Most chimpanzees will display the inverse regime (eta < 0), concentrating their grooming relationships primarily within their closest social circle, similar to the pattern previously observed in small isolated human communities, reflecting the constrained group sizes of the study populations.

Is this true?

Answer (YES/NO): NO